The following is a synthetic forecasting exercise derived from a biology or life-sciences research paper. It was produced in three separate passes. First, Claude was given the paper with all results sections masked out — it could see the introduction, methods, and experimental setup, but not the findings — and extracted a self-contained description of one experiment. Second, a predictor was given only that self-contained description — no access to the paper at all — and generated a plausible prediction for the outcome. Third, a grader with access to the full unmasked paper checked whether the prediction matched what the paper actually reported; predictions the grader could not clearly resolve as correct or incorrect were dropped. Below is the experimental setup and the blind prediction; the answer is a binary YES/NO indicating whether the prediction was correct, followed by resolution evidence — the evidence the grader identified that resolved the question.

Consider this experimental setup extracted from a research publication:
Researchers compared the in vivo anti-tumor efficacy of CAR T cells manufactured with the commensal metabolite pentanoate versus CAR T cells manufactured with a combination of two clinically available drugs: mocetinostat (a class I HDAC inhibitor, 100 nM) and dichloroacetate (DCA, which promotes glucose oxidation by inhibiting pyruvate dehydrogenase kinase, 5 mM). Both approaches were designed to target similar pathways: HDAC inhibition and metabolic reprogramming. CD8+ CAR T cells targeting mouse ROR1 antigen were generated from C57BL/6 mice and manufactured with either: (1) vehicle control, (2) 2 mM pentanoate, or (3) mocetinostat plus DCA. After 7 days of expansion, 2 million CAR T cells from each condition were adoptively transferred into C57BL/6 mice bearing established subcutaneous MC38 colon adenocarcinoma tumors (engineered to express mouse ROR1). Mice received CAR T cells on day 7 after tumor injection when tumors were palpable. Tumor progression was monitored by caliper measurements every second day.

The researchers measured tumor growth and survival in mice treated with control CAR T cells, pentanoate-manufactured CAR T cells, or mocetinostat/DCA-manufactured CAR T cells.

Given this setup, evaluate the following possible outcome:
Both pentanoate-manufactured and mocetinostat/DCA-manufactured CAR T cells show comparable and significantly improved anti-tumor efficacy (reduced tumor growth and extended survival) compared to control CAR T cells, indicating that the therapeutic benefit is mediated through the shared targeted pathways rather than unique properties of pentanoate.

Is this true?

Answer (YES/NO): NO